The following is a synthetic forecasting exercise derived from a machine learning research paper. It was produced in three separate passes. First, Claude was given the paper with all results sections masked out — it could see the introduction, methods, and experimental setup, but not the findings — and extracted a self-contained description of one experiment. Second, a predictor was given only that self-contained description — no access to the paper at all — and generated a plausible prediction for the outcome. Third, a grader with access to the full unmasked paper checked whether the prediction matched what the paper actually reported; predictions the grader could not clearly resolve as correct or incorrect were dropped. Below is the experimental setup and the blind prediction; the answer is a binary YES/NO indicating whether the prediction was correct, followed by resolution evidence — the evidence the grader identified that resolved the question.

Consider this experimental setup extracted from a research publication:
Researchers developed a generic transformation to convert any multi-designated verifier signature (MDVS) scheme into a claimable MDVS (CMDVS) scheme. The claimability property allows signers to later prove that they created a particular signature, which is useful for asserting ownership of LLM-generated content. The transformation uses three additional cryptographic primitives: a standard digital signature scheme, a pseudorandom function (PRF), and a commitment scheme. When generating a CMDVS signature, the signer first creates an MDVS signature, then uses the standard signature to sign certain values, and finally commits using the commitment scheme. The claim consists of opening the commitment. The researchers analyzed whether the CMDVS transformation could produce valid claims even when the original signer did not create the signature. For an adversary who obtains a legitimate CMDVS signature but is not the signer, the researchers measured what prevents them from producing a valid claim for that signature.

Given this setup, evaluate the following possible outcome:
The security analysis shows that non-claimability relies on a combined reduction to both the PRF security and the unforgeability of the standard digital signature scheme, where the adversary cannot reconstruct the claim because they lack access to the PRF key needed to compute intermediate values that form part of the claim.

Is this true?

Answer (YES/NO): NO